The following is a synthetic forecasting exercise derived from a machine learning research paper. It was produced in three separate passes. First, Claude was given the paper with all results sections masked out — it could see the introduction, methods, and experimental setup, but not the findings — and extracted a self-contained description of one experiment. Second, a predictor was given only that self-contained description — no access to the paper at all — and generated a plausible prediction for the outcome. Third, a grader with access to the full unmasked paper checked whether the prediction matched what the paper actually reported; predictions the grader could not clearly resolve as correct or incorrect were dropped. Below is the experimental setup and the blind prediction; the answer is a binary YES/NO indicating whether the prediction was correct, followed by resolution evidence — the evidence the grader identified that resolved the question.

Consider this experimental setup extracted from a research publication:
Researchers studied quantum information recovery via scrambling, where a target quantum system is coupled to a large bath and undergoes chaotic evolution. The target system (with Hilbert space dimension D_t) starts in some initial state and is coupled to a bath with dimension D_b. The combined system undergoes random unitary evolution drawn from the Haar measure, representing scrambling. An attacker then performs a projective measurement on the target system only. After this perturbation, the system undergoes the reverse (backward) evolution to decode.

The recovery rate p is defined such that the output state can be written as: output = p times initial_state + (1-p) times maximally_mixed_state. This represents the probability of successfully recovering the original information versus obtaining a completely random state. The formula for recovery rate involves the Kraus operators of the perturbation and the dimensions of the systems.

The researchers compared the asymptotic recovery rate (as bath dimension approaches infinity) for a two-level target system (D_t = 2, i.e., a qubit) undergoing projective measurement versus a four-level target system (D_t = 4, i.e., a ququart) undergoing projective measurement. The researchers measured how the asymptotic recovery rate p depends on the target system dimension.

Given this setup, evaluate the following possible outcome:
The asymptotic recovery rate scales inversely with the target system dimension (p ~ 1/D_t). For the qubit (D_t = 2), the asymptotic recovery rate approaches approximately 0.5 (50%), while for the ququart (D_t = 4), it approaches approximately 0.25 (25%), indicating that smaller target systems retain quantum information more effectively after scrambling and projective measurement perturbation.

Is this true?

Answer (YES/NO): YES